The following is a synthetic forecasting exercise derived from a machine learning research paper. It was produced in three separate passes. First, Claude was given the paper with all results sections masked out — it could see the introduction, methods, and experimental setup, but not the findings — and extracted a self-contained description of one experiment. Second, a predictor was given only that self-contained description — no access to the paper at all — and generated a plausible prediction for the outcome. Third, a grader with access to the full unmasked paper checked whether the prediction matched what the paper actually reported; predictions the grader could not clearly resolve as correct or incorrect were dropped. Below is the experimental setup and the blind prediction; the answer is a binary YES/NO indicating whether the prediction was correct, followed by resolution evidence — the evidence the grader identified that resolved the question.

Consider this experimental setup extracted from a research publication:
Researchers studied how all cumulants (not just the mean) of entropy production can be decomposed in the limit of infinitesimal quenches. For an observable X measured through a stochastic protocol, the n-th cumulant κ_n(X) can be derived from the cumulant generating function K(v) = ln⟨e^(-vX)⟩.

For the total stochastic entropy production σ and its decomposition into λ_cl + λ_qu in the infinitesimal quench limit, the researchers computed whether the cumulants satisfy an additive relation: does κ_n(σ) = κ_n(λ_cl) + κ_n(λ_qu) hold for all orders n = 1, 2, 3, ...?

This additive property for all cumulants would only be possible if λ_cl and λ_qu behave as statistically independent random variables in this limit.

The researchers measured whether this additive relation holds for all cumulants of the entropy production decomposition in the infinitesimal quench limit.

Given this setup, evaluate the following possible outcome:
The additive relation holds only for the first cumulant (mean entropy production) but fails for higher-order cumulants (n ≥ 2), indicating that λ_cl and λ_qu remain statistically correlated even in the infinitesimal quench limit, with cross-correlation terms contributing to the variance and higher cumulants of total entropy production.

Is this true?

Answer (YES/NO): NO